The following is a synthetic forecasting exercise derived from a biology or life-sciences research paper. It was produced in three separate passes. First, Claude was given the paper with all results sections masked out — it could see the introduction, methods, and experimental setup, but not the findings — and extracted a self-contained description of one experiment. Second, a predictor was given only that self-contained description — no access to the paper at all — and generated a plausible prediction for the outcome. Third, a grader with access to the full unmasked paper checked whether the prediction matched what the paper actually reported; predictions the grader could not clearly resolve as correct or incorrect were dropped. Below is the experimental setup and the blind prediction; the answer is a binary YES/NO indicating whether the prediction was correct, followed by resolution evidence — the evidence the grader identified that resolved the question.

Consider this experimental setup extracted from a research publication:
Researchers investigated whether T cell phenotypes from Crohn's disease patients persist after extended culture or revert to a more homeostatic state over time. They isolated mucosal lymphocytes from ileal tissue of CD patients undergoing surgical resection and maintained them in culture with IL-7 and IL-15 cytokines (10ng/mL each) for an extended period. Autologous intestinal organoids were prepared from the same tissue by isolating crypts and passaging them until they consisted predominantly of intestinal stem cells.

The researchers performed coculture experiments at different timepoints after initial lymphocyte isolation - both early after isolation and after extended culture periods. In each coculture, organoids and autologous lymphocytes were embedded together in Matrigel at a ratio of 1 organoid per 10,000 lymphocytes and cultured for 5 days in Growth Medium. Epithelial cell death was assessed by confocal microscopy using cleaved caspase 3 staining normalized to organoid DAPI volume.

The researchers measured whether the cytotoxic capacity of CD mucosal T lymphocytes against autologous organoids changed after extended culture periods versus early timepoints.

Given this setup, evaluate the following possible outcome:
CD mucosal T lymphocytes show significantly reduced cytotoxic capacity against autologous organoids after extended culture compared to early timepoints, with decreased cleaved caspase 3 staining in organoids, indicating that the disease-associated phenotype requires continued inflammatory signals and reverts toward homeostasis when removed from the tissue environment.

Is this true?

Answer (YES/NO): NO